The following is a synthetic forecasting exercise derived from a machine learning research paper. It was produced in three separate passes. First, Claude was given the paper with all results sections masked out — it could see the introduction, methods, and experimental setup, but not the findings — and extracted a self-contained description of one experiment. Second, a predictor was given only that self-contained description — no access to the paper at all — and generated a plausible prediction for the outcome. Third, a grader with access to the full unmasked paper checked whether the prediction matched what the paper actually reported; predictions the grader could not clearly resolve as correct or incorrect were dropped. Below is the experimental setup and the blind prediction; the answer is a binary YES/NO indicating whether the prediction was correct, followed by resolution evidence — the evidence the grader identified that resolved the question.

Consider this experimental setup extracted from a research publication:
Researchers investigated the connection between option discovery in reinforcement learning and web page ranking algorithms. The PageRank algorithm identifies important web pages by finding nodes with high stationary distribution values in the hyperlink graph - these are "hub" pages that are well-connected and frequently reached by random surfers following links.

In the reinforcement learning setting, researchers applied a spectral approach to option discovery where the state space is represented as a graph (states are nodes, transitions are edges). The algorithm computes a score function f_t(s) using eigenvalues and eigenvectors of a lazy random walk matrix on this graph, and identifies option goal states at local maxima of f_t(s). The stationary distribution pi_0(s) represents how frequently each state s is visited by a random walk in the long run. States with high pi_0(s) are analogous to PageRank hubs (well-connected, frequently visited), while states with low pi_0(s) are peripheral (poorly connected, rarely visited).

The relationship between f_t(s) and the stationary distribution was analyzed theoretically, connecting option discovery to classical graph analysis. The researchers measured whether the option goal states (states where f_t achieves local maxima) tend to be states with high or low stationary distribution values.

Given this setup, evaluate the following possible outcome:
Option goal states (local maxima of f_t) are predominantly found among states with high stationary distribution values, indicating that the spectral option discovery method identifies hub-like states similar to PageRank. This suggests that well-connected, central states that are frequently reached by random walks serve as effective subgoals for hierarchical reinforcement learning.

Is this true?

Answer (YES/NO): NO